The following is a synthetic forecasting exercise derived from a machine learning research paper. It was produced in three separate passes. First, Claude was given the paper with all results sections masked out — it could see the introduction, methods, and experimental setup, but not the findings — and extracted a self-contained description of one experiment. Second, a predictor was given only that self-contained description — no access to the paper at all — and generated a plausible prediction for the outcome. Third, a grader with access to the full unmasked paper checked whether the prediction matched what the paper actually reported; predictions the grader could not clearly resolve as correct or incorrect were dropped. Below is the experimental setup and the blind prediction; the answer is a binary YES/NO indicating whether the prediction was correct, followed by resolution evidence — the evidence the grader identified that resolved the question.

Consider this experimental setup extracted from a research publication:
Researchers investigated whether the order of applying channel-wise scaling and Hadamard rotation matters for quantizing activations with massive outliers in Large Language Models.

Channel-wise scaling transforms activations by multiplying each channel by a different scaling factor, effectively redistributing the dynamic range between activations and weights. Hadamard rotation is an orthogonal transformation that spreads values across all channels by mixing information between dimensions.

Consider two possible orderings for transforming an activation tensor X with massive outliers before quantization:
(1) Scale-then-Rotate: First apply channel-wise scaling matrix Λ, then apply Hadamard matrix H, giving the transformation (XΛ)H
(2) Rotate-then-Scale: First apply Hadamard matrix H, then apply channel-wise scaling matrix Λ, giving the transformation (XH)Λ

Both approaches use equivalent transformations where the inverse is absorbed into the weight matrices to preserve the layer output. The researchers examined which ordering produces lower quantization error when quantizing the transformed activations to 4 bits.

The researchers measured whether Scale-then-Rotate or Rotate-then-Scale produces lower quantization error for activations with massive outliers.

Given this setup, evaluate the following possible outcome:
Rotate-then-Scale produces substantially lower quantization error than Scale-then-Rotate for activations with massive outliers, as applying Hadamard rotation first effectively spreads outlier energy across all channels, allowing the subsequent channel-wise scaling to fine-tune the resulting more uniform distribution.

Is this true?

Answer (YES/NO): NO